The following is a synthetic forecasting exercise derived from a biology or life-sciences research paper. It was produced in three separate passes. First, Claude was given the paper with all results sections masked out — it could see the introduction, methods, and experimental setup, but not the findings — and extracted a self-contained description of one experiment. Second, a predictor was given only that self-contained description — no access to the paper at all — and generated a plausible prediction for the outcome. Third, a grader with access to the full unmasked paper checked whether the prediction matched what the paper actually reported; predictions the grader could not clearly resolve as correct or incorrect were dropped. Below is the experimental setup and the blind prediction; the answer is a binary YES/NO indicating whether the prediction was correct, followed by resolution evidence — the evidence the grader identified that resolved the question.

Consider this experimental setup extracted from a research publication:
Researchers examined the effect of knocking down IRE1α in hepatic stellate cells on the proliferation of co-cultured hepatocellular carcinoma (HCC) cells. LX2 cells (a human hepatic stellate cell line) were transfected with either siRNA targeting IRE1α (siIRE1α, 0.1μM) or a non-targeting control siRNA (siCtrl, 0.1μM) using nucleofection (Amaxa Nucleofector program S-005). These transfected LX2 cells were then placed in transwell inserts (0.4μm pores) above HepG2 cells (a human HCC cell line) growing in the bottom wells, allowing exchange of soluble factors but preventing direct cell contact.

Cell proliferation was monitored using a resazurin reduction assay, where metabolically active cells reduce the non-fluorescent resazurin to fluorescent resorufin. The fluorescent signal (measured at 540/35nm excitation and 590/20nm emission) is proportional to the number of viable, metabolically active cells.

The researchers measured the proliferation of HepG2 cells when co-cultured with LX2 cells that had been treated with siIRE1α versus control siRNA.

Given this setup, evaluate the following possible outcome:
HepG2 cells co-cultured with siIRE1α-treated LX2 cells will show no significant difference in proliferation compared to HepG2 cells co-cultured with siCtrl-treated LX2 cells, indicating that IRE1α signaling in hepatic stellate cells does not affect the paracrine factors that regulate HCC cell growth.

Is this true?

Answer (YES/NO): NO